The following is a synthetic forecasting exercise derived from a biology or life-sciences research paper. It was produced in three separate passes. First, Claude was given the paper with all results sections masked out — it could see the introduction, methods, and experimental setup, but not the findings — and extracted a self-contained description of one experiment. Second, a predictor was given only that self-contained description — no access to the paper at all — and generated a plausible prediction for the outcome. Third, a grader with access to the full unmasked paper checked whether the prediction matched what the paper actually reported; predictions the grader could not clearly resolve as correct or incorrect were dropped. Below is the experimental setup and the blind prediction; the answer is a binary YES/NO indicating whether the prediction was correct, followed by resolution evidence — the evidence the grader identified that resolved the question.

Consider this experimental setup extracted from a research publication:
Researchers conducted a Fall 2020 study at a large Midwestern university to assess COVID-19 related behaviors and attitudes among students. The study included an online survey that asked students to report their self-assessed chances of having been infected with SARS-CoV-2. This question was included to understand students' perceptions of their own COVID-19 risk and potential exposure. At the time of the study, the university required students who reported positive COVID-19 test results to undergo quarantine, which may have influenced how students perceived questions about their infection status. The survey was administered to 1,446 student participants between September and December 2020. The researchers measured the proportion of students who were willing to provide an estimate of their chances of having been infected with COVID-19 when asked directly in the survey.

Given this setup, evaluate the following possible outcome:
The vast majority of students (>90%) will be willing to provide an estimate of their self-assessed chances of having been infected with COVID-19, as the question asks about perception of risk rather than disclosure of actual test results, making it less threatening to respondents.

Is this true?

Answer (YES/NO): NO